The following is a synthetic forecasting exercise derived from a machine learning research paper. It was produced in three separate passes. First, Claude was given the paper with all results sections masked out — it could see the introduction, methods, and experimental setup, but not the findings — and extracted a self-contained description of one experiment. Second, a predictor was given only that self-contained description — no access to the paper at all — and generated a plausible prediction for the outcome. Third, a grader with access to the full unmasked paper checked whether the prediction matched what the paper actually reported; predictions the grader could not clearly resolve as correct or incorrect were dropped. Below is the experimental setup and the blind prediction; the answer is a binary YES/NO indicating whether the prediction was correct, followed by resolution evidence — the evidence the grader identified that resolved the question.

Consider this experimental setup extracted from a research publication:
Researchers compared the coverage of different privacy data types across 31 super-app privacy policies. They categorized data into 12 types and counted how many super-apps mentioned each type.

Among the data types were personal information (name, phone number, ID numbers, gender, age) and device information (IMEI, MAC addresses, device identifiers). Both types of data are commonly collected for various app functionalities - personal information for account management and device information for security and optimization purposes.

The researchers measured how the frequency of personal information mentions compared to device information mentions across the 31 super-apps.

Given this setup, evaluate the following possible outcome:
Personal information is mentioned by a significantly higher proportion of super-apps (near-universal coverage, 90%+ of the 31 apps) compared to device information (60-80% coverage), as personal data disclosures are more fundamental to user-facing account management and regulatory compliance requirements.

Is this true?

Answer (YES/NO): NO